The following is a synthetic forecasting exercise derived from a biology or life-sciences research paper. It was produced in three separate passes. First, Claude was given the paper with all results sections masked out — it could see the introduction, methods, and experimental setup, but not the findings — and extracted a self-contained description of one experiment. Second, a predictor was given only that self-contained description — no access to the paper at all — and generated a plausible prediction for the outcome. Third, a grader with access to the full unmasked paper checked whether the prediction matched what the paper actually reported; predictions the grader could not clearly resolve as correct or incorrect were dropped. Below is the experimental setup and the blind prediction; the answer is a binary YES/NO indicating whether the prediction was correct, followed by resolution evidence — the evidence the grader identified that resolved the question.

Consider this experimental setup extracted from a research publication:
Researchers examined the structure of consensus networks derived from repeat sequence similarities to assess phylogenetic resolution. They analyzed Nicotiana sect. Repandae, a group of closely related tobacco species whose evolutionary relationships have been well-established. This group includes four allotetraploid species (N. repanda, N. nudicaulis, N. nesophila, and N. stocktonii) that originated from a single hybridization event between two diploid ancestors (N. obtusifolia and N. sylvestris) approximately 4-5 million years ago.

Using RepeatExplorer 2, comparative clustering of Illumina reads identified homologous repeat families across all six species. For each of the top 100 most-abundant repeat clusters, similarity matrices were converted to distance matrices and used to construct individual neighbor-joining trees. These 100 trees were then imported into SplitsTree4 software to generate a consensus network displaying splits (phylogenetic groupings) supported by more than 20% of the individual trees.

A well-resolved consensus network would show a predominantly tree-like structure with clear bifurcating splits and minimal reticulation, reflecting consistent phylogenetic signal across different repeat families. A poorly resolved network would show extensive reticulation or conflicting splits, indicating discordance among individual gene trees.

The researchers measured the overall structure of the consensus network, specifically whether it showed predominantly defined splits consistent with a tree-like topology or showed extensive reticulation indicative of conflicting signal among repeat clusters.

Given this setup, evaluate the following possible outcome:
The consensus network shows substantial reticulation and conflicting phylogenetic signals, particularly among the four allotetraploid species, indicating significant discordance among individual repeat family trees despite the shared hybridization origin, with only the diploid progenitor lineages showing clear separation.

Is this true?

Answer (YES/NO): NO